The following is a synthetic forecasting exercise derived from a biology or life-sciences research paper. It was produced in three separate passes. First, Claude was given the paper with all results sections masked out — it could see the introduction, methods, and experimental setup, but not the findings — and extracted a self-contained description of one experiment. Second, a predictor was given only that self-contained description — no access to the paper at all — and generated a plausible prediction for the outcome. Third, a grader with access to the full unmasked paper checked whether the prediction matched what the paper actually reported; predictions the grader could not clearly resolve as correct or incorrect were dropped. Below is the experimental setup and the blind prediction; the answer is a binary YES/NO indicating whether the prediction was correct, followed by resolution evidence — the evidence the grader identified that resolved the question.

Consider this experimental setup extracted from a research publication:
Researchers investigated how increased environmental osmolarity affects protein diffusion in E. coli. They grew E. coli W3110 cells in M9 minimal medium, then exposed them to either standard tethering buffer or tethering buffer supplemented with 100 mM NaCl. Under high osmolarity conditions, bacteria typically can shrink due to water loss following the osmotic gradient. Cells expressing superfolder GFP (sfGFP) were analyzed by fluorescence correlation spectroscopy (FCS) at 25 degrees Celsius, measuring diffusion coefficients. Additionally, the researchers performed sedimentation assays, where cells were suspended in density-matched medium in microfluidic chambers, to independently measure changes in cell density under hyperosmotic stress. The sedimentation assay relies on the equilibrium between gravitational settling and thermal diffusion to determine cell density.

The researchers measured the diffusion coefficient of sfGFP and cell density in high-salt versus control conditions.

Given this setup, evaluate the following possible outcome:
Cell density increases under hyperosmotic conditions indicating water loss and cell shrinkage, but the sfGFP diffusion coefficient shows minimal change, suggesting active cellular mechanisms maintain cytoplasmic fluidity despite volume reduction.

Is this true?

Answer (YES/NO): NO